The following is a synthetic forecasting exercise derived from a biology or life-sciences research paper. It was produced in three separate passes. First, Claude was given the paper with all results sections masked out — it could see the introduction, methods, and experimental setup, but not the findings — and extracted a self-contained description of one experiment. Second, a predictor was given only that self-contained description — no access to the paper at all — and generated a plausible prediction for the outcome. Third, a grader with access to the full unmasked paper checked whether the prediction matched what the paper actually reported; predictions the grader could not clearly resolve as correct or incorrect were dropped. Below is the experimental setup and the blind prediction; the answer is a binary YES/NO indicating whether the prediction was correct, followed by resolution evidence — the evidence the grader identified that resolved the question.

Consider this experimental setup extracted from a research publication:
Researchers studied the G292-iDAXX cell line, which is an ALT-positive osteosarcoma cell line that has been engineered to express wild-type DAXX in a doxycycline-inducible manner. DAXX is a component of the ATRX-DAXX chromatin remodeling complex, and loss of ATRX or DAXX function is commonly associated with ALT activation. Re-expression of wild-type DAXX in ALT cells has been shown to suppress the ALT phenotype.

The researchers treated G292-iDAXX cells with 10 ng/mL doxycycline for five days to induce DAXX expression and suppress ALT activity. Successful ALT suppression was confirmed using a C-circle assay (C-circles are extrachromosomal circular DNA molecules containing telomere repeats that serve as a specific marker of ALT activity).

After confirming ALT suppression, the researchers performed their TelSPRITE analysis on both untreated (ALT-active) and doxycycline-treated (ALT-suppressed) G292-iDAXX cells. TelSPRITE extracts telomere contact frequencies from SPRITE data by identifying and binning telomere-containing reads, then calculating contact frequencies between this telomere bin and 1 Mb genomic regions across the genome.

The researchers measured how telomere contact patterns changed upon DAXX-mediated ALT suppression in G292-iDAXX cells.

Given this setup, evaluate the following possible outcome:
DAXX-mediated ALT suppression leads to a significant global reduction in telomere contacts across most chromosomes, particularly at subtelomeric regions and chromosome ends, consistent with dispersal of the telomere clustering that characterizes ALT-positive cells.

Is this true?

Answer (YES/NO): NO